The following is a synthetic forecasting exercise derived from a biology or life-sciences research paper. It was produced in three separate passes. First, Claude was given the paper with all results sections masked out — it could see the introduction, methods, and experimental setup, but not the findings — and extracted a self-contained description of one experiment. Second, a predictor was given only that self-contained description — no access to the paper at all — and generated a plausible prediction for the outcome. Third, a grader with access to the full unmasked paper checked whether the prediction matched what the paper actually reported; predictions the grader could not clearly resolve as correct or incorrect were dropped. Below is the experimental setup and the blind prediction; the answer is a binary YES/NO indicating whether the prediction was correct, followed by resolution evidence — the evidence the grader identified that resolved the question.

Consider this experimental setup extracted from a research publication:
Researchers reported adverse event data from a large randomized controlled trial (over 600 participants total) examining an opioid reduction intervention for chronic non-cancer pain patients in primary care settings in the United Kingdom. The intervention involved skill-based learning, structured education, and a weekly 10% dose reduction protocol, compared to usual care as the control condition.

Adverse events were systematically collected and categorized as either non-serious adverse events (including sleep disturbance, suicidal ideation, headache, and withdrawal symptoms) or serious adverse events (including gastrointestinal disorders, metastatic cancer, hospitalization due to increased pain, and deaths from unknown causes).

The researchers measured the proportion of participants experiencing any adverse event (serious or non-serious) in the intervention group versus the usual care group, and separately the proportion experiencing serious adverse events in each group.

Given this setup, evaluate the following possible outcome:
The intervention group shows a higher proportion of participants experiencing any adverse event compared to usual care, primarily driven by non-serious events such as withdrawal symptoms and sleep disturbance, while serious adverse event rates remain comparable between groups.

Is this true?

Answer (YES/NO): NO